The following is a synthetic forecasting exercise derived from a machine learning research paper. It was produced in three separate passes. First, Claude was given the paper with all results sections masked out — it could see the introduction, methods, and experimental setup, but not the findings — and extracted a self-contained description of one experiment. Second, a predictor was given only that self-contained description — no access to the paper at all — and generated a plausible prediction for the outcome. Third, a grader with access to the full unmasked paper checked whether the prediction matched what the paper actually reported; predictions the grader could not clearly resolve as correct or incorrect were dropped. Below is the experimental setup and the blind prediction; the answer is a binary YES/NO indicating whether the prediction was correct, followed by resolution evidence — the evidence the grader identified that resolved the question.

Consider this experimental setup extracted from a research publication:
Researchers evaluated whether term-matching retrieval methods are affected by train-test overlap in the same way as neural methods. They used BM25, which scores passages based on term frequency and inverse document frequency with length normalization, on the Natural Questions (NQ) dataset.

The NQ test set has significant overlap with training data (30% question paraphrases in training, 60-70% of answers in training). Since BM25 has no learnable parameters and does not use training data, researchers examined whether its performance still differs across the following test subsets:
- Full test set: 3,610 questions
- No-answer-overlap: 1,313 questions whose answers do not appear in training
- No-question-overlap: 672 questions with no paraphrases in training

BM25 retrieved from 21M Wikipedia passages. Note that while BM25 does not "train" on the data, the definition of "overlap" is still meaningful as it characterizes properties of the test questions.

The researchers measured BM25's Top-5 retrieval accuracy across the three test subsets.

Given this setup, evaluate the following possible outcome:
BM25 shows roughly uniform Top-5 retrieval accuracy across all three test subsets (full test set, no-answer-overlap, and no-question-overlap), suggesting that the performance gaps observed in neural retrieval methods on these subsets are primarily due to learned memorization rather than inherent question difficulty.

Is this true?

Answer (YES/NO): NO